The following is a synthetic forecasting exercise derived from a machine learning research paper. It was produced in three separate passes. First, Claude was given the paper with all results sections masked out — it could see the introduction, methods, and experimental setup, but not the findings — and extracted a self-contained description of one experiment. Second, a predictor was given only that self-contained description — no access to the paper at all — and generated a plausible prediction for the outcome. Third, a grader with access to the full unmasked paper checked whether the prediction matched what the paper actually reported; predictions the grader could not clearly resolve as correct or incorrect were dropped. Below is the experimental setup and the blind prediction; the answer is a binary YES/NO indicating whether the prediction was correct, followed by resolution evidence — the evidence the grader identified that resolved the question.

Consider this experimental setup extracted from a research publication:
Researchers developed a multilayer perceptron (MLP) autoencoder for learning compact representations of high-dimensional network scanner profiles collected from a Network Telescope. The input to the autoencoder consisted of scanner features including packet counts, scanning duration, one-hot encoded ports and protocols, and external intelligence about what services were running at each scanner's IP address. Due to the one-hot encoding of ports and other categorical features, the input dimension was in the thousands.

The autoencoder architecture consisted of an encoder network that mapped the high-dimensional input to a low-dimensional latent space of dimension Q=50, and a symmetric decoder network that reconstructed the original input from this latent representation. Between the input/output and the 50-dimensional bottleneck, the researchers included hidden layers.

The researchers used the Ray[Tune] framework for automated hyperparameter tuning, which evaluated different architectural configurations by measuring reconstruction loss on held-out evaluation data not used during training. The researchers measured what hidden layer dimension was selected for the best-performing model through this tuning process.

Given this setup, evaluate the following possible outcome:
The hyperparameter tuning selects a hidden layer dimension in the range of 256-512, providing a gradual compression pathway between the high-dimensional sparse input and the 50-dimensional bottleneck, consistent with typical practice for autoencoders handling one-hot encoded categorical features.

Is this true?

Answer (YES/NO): NO